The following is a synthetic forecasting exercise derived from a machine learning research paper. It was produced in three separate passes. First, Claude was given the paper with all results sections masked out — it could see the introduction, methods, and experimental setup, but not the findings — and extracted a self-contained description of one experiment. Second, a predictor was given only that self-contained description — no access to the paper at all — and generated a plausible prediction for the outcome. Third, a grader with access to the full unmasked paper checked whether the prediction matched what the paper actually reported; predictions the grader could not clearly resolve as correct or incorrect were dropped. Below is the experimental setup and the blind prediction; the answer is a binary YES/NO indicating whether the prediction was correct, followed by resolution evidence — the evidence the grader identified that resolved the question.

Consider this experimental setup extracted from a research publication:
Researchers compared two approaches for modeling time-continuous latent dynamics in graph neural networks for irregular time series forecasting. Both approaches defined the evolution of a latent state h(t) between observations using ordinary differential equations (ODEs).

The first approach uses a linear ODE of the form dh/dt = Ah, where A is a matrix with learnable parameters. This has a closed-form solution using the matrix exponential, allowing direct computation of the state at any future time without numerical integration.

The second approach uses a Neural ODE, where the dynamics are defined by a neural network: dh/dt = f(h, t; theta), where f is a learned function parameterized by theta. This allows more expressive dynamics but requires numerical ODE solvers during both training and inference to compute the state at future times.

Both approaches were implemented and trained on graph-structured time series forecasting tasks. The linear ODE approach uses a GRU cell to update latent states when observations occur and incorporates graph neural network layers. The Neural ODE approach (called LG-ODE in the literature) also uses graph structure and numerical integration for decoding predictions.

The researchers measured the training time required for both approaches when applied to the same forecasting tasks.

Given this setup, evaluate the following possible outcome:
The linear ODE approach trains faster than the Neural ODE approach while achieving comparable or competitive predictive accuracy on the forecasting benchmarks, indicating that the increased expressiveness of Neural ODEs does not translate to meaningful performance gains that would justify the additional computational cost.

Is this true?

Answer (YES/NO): NO